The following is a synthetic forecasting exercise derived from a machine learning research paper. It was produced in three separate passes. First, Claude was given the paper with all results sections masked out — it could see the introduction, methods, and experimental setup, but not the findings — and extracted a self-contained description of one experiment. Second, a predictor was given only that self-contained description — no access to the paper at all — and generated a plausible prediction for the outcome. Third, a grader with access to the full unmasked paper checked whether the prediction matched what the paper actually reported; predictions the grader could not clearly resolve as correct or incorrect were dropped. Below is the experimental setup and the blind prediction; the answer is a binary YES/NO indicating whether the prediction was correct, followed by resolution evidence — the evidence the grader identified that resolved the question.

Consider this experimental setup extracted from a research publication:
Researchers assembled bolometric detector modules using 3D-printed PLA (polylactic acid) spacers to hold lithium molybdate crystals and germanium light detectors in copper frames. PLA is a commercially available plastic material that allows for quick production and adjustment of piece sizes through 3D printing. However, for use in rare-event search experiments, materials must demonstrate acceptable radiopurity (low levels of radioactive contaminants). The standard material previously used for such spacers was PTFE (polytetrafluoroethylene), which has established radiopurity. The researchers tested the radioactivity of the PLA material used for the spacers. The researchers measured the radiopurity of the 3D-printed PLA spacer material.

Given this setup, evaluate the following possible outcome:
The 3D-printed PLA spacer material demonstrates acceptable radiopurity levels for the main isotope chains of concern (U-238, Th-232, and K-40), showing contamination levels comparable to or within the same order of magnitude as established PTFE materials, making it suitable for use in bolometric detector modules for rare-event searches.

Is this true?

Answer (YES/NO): NO